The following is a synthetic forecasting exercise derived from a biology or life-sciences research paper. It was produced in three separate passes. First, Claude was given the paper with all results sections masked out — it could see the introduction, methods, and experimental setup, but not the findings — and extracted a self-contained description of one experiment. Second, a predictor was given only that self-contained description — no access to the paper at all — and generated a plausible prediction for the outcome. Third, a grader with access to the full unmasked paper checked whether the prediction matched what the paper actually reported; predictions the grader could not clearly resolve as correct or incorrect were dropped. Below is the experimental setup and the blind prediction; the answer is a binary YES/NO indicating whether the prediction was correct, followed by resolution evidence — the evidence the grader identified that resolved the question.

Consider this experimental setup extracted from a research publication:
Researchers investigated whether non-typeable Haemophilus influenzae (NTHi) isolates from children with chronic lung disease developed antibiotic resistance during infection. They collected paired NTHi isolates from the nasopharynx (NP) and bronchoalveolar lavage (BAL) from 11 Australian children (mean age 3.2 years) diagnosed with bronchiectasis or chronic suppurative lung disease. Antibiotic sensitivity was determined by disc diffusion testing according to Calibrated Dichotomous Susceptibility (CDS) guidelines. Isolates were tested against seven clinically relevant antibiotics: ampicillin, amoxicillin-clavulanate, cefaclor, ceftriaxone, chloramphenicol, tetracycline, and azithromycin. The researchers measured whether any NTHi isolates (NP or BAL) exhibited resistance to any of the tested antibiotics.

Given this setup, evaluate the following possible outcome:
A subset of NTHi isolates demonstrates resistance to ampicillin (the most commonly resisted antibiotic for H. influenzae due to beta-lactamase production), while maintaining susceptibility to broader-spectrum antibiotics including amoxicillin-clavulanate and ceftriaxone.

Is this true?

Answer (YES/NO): NO